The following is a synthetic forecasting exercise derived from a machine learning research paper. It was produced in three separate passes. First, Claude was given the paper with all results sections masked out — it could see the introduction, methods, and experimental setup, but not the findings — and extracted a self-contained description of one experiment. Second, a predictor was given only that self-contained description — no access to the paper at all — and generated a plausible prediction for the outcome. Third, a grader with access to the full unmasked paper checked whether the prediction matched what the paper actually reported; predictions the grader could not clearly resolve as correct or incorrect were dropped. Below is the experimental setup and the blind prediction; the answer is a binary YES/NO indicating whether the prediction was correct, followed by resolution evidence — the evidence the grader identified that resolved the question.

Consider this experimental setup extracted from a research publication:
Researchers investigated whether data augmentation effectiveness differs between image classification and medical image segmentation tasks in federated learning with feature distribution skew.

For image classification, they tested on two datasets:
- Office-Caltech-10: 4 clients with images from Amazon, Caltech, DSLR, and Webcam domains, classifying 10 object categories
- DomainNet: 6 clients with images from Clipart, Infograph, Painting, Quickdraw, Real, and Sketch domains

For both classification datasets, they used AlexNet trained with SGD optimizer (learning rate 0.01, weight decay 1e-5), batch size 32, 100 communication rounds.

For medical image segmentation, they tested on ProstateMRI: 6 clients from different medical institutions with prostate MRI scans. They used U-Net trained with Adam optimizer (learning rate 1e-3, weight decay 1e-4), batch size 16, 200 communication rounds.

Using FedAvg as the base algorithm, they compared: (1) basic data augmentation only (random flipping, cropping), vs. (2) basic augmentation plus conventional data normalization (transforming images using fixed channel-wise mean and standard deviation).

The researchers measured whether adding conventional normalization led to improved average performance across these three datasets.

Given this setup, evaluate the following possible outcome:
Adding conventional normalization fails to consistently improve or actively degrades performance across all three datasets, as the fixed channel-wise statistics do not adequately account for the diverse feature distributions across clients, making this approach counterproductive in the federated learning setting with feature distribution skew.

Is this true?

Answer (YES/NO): NO